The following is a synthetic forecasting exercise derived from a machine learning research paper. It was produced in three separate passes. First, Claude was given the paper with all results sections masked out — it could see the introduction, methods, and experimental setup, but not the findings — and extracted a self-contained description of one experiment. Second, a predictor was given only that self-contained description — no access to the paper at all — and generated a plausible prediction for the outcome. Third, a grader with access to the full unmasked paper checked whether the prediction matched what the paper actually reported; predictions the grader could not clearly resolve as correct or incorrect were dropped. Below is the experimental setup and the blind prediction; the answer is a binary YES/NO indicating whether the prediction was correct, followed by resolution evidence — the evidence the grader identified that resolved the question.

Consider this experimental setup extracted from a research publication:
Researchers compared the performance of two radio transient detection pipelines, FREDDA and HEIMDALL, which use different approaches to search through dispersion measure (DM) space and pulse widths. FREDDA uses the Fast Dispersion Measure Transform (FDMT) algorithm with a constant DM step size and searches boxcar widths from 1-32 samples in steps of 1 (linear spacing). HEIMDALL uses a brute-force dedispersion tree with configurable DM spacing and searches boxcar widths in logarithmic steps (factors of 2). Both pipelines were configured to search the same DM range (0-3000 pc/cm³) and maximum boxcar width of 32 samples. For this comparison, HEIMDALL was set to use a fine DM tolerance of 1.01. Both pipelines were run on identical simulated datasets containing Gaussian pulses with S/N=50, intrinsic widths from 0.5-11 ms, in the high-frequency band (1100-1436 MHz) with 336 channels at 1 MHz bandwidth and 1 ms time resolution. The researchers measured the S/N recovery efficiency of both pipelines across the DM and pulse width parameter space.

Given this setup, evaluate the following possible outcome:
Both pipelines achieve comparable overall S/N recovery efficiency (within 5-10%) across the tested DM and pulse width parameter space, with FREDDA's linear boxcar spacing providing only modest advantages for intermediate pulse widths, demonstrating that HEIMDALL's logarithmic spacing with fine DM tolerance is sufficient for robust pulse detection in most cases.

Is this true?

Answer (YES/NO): YES